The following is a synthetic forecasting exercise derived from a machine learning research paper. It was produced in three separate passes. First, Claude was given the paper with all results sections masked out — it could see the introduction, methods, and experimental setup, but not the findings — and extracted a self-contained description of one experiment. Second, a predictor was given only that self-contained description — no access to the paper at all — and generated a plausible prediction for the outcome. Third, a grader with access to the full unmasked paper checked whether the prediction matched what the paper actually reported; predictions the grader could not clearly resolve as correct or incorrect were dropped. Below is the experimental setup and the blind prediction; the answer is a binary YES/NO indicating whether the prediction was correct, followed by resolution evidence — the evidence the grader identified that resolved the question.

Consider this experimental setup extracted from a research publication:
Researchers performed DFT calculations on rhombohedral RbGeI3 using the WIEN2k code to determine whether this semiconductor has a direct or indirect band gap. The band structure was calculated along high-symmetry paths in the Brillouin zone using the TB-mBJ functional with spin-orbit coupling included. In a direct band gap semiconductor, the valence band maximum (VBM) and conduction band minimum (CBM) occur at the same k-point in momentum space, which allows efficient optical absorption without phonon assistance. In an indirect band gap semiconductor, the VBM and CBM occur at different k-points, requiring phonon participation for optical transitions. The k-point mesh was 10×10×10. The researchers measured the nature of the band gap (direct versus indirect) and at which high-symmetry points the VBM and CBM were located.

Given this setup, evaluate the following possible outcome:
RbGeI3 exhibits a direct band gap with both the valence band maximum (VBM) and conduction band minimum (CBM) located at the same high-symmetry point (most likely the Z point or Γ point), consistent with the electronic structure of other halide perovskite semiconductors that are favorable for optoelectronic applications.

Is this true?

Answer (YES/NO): YES